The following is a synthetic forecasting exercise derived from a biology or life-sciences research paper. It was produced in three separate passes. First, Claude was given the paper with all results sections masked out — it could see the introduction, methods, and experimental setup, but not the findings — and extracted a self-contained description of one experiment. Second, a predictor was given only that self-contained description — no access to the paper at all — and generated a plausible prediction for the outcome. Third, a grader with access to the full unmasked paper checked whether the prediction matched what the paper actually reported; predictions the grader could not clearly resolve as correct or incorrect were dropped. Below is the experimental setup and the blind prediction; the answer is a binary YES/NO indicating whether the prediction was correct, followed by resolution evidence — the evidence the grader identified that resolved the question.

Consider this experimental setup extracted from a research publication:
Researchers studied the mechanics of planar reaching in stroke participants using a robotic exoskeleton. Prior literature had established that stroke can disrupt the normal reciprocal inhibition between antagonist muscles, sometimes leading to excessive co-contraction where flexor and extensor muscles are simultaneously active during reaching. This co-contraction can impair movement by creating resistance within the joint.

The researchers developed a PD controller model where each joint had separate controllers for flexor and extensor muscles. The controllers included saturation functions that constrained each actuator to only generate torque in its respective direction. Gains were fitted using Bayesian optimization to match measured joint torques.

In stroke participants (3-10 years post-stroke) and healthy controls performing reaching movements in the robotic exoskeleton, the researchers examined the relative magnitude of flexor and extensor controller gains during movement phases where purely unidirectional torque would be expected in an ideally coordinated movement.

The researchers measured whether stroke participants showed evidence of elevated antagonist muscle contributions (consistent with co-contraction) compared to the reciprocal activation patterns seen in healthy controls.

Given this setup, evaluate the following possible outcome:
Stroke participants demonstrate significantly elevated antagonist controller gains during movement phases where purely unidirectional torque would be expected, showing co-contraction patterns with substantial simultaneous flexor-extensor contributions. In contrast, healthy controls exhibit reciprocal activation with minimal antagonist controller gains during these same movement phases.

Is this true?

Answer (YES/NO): NO